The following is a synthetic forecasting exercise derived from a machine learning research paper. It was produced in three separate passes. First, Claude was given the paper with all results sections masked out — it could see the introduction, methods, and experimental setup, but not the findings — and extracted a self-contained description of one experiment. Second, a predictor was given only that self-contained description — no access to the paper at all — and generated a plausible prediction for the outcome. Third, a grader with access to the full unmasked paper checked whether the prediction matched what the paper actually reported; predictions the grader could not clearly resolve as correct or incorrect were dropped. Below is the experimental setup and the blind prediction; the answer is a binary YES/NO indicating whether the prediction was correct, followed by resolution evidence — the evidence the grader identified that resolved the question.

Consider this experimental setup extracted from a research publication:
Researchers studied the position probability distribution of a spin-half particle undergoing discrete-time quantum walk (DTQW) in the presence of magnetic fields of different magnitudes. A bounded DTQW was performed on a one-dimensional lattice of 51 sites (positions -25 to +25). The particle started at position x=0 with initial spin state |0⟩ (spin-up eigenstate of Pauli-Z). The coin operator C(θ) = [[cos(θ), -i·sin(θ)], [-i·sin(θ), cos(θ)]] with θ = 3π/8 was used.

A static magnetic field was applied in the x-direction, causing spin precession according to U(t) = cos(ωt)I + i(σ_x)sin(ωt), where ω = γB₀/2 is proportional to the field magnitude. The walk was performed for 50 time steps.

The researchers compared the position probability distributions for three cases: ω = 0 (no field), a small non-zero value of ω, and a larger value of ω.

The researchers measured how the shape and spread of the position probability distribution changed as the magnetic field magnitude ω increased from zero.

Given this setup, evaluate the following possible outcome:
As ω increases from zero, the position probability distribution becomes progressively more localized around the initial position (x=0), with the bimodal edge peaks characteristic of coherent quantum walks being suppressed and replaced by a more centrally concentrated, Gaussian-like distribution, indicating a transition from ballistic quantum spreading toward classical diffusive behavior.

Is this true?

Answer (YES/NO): NO